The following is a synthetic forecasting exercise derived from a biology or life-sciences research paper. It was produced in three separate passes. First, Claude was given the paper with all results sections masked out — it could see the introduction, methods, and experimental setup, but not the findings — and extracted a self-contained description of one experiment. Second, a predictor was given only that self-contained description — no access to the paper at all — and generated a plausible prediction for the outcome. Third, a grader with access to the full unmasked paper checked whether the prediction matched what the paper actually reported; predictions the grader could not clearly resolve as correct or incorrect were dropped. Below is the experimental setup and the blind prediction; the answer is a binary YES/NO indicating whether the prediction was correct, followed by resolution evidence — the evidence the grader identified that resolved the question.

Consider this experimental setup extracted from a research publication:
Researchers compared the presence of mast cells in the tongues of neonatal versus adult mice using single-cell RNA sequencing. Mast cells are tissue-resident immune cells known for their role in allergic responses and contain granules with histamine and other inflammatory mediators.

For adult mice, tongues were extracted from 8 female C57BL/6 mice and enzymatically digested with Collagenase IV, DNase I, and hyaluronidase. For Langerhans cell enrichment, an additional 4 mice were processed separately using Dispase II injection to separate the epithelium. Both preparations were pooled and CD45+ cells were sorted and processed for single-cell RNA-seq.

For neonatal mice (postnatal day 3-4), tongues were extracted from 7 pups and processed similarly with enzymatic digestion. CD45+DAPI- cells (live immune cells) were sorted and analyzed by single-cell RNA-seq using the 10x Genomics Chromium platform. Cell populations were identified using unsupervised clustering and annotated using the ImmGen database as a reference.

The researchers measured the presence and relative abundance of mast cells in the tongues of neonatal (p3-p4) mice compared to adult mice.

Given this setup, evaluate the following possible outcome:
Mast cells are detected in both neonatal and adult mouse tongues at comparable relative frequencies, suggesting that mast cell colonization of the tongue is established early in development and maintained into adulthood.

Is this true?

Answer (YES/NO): NO